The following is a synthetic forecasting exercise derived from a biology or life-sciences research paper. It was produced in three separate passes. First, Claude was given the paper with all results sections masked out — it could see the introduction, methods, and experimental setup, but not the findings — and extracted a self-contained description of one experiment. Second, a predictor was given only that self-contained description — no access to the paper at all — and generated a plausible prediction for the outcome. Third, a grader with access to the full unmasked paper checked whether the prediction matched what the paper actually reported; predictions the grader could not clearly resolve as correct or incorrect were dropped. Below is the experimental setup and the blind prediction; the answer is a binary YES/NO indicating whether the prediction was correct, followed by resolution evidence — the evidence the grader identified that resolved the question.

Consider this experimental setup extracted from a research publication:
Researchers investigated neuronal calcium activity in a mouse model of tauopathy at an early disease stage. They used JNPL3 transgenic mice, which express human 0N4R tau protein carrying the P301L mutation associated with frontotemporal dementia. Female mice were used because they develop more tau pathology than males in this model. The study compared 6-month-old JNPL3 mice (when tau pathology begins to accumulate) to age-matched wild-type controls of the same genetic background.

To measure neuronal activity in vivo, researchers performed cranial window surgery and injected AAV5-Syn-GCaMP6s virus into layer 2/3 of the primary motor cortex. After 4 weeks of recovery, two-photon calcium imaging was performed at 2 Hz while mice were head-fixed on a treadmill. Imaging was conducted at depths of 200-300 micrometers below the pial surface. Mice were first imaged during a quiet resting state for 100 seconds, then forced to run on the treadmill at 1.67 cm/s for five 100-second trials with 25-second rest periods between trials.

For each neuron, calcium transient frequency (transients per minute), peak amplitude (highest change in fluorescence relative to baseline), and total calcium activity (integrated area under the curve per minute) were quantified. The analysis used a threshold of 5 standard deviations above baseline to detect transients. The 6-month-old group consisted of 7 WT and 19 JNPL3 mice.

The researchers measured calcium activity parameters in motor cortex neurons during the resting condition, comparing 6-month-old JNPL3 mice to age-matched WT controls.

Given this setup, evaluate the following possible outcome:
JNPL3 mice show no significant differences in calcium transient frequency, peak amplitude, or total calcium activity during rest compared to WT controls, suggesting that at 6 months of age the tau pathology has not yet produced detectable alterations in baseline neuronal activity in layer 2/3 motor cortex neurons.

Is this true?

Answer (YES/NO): NO